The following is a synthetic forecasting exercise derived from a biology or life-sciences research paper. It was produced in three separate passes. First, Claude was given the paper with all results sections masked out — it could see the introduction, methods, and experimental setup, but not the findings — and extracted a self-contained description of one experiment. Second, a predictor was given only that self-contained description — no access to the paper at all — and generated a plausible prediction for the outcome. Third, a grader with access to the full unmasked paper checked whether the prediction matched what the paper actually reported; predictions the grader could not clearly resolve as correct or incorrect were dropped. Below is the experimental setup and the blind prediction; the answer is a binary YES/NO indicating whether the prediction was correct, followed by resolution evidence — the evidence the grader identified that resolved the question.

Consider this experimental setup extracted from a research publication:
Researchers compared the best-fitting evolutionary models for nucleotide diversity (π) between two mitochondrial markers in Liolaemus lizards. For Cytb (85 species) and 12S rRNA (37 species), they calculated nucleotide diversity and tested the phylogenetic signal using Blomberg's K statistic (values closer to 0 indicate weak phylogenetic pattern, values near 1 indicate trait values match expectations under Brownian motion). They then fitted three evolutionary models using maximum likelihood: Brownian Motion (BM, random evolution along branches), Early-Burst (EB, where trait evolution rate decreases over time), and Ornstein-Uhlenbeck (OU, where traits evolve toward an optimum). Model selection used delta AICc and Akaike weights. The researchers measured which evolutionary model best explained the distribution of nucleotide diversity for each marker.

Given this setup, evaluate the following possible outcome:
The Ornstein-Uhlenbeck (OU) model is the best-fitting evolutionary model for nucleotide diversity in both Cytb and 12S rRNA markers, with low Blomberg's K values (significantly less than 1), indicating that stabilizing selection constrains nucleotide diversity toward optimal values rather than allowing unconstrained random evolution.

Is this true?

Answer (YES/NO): NO